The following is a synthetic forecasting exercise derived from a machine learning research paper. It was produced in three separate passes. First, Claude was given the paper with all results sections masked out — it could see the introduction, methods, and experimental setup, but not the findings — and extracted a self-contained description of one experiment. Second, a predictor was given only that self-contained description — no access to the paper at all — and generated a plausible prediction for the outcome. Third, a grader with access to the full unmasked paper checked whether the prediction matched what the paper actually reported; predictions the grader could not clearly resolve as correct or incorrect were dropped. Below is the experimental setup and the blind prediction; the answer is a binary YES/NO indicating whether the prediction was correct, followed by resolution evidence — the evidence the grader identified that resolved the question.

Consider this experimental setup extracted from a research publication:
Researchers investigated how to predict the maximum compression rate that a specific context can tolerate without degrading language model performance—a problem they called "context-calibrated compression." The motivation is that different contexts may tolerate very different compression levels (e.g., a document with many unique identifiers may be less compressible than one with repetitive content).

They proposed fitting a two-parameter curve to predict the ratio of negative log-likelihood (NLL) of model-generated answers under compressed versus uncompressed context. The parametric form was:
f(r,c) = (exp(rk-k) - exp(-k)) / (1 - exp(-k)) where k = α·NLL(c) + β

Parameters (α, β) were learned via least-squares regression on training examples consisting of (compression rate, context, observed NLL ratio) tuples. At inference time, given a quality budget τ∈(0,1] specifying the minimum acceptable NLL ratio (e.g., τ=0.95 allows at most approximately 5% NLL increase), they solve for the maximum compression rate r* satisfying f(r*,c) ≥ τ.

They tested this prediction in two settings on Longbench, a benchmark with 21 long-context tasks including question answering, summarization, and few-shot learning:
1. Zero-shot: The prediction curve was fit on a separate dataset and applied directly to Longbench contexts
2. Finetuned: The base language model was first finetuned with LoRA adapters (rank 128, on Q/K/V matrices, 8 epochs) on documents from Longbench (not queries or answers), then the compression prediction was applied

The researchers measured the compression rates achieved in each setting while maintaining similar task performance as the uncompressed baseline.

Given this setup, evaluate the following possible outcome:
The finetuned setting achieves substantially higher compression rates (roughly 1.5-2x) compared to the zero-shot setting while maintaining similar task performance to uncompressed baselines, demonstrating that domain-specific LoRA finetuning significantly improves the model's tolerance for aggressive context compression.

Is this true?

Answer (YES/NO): YES